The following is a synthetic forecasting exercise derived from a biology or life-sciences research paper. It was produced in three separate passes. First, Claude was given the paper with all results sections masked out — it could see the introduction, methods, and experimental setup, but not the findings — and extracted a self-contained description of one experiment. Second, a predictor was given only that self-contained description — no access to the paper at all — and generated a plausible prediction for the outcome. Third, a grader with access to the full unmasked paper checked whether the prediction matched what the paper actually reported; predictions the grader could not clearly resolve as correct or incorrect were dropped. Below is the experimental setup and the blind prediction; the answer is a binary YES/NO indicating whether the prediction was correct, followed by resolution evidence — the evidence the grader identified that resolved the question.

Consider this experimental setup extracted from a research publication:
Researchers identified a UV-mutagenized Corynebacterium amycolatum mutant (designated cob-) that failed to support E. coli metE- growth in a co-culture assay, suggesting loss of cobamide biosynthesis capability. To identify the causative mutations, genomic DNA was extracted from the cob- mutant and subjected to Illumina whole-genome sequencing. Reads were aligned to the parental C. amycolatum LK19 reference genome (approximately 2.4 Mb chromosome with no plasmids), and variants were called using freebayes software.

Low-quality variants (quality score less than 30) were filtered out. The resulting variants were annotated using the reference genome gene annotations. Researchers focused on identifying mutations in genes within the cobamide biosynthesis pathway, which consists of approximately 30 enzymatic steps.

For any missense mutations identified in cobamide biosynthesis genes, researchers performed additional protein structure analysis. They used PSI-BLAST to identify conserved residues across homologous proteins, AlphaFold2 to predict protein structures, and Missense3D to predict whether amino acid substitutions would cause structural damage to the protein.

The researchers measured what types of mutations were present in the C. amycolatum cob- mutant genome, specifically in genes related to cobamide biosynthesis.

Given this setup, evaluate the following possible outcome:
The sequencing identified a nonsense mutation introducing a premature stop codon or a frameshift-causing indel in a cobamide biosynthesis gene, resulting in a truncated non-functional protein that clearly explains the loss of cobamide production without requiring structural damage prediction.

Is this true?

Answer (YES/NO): NO